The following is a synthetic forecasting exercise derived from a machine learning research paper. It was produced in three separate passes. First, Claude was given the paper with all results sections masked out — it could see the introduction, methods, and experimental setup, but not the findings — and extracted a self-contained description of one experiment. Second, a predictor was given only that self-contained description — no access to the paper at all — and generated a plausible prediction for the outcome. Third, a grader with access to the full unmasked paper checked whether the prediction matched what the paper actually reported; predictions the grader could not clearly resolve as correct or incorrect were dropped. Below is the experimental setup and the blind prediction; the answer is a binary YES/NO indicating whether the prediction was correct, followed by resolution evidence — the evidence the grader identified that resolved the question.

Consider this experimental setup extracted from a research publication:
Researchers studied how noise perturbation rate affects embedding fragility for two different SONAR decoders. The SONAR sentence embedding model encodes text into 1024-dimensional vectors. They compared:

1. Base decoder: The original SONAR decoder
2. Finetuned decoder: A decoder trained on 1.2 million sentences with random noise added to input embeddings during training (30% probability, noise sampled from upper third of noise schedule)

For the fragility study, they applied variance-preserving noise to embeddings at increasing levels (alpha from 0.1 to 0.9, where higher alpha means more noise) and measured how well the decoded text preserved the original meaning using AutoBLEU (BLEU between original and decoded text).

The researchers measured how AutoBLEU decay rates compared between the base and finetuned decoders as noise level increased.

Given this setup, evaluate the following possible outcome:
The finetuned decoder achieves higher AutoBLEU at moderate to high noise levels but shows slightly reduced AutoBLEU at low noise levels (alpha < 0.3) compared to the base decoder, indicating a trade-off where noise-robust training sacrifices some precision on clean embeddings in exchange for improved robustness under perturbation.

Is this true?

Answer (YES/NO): NO